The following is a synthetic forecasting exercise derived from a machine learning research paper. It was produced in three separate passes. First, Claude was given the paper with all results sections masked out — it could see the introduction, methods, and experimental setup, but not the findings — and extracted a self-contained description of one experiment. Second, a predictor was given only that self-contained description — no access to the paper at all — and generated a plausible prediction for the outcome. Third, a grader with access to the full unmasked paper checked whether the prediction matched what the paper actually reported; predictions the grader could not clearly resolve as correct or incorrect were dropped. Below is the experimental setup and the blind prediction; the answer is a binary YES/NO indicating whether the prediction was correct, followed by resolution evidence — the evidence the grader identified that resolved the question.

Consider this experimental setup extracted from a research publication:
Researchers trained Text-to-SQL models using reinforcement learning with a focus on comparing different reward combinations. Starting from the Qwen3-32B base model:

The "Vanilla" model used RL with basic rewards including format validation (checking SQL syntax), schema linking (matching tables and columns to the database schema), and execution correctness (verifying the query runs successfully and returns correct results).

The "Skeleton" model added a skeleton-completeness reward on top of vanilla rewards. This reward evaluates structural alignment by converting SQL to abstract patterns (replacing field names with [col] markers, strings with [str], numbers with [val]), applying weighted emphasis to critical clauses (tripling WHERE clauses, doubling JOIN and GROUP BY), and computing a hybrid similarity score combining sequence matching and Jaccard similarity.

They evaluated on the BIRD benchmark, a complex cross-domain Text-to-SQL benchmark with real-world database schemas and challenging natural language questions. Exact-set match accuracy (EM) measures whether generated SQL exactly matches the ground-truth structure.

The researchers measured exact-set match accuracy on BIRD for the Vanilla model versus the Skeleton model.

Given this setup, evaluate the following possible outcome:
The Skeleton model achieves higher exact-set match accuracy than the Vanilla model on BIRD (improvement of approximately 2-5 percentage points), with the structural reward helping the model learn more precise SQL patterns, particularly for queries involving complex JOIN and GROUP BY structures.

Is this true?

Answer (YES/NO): NO